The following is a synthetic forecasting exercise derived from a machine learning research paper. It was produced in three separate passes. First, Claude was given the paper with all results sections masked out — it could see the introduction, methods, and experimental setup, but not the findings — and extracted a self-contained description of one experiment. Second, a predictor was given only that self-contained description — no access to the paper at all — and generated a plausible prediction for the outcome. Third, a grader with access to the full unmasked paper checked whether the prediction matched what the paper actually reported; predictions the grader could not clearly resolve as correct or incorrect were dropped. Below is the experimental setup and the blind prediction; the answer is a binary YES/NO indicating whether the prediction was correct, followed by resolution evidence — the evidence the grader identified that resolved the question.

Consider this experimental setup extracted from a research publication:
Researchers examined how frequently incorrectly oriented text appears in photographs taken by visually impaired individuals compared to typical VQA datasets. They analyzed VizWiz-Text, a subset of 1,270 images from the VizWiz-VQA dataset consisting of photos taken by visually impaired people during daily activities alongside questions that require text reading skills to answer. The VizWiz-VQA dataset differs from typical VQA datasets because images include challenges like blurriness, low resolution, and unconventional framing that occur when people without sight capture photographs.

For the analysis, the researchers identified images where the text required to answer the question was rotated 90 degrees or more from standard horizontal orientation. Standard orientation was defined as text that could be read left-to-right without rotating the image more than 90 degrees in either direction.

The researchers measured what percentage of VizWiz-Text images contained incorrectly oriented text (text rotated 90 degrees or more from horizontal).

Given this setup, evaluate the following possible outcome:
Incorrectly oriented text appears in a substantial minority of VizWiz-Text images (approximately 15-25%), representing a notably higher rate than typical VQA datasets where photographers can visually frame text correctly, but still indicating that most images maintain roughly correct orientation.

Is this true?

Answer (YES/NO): YES